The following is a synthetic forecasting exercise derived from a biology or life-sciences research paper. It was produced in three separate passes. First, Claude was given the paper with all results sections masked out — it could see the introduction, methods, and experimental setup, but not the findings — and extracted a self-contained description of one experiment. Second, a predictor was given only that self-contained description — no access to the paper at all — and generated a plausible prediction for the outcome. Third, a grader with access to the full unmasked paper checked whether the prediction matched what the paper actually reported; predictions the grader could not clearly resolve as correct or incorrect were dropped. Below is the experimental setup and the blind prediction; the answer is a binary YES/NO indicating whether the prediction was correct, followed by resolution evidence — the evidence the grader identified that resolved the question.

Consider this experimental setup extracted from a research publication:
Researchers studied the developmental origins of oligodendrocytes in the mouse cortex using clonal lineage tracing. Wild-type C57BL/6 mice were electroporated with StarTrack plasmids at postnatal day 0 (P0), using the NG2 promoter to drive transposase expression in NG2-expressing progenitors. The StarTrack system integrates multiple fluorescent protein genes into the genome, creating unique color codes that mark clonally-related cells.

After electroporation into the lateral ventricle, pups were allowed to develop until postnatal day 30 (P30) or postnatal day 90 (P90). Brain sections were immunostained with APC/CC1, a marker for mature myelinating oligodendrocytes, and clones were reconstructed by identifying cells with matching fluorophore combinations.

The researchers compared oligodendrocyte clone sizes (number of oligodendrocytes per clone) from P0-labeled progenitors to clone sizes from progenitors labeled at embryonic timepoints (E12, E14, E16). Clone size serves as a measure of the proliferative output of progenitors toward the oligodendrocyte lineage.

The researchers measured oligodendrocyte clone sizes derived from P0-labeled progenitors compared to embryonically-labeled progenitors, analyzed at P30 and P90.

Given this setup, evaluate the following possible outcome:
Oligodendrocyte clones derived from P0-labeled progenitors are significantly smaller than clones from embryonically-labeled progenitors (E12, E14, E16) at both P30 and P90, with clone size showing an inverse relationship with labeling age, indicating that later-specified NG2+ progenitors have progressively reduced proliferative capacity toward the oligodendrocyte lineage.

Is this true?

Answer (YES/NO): NO